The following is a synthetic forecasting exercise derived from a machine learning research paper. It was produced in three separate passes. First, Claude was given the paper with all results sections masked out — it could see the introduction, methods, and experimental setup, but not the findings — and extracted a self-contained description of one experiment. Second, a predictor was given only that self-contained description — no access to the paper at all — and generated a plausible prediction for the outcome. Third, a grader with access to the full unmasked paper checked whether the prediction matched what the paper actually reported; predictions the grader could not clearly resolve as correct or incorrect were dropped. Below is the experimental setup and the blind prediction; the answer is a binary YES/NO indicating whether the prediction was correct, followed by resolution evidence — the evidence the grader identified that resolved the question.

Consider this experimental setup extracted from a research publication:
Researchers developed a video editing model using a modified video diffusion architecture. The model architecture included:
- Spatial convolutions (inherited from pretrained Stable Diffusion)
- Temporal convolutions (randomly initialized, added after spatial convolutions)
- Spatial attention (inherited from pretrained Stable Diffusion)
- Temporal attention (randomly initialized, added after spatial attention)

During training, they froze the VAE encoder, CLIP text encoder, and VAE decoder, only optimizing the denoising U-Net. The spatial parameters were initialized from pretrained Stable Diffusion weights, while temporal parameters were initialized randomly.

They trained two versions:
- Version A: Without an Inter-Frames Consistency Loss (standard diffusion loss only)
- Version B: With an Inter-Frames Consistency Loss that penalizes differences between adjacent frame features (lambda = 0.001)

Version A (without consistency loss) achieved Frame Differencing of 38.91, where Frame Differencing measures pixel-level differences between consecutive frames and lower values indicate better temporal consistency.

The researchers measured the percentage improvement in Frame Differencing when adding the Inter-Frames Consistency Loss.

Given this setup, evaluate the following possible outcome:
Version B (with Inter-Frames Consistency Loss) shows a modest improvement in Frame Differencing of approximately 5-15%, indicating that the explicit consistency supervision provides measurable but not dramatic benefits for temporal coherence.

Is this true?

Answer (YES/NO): NO